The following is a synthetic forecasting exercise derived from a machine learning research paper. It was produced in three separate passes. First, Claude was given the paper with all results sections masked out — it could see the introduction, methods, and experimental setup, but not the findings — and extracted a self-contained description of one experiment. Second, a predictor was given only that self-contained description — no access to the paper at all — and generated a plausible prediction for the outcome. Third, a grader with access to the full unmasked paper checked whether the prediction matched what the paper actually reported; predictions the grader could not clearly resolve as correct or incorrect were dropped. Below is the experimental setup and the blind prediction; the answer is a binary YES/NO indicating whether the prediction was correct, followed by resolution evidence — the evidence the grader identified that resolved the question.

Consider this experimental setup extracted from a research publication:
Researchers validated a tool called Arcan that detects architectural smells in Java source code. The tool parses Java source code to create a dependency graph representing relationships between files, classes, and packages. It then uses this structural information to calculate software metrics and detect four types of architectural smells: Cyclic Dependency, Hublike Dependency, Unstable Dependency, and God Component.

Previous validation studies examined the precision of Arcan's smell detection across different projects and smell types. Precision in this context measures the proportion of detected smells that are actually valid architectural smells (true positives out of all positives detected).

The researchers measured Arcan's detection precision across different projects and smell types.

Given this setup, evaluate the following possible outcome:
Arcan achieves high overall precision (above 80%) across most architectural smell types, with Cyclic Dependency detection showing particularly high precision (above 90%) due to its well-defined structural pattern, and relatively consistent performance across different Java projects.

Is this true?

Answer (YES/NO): NO